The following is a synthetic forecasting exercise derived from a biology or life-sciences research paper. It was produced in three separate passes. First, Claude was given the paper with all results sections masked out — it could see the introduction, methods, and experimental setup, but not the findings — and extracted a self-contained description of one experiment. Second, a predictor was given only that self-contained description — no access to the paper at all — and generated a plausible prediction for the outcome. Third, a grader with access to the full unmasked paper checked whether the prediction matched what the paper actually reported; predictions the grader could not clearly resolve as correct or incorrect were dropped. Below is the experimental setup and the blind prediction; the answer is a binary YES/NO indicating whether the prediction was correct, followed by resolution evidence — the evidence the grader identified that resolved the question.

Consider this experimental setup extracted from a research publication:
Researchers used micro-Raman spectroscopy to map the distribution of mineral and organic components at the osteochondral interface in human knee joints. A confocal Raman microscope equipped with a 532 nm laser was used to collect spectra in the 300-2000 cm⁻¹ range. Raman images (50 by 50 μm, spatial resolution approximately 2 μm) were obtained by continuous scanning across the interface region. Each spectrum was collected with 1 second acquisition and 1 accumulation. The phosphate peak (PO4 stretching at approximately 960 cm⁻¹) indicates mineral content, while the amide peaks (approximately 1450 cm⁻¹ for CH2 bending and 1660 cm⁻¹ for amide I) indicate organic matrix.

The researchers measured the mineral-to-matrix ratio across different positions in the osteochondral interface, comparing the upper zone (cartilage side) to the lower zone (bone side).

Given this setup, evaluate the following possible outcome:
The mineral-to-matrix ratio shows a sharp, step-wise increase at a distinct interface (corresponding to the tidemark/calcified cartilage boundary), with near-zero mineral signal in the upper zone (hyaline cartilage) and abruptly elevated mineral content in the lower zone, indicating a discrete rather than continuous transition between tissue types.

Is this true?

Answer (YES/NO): NO